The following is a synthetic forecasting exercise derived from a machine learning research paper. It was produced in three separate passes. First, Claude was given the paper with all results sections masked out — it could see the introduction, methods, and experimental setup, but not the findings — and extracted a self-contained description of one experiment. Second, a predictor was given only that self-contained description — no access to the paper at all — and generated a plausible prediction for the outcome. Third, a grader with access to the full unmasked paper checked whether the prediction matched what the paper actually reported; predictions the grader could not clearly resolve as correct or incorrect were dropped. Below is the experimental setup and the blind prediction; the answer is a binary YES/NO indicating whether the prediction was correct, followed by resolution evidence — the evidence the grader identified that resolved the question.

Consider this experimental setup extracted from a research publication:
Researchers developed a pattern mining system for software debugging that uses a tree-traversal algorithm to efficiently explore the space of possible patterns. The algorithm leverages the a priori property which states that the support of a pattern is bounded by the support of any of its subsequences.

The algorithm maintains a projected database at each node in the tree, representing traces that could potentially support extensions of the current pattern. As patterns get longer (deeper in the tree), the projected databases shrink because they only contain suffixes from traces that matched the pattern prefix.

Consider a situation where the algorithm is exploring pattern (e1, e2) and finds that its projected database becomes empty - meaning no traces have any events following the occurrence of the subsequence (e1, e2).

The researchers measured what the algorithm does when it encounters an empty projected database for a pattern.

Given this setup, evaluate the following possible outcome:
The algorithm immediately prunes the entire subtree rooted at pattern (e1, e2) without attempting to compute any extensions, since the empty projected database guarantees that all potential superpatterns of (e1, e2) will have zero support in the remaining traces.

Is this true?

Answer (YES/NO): YES